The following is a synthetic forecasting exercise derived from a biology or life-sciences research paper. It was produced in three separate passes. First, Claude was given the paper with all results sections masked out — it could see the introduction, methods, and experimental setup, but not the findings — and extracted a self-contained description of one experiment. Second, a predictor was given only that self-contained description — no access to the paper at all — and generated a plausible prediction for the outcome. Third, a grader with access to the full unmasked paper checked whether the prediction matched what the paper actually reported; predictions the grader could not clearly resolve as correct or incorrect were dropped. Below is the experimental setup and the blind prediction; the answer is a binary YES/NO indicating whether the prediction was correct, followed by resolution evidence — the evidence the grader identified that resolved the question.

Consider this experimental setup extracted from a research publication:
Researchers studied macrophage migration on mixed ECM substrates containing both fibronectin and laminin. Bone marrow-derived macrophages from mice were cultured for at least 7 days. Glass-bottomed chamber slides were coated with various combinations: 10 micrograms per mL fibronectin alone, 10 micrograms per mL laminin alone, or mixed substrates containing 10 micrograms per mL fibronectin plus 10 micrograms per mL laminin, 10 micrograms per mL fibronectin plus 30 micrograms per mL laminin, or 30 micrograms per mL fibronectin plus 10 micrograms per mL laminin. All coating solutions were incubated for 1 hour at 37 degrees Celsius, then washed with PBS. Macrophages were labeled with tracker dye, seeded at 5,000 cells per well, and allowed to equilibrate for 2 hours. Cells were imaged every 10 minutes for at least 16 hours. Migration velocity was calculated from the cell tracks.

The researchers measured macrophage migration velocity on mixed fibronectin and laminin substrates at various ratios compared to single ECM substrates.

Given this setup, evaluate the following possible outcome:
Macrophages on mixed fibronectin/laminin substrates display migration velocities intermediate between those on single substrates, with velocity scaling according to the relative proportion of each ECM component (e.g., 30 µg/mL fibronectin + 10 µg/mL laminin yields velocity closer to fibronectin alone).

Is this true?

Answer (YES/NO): NO